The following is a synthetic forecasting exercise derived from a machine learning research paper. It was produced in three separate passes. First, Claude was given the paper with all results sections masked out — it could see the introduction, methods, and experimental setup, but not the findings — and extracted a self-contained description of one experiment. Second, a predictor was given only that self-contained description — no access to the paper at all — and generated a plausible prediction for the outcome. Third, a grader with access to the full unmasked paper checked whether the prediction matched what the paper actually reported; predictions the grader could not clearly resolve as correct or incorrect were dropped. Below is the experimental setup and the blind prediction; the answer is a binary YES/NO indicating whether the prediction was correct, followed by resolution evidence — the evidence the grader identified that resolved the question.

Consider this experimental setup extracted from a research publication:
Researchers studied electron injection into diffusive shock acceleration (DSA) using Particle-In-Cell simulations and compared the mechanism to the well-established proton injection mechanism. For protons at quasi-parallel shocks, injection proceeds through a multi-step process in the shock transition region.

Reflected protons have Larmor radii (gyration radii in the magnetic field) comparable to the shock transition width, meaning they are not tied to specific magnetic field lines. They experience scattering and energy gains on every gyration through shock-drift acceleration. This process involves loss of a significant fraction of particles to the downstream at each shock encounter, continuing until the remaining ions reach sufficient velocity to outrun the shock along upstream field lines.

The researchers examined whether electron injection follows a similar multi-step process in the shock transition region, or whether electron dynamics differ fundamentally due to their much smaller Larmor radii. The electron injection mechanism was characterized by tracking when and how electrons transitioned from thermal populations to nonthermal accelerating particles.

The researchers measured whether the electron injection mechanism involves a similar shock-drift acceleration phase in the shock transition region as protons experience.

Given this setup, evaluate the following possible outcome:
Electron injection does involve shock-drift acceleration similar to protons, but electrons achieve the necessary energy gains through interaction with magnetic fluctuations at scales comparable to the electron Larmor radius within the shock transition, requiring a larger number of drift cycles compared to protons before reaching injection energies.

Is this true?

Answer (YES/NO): NO